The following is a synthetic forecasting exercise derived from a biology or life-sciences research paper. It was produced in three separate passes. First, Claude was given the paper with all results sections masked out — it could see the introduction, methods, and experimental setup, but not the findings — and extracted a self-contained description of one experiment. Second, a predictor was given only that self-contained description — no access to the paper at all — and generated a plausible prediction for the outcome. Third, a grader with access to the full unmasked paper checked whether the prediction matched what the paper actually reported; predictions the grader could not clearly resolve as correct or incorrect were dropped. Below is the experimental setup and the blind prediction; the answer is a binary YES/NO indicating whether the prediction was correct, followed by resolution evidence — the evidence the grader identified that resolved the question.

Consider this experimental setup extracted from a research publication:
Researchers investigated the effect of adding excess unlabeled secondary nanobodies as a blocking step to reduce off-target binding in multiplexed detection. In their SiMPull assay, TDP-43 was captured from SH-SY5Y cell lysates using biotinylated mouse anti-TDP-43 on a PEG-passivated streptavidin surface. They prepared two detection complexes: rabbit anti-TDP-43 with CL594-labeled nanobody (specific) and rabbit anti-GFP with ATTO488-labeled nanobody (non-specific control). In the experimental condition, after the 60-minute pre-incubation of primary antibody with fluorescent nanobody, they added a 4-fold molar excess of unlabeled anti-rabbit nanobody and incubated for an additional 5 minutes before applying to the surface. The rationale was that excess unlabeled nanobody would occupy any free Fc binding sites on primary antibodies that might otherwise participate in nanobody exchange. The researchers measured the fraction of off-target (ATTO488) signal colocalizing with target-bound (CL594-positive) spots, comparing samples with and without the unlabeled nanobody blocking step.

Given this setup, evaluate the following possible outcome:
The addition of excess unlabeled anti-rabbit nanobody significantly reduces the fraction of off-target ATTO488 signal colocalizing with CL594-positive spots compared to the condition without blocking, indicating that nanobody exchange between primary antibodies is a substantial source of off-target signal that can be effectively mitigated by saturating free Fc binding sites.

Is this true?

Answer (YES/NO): NO